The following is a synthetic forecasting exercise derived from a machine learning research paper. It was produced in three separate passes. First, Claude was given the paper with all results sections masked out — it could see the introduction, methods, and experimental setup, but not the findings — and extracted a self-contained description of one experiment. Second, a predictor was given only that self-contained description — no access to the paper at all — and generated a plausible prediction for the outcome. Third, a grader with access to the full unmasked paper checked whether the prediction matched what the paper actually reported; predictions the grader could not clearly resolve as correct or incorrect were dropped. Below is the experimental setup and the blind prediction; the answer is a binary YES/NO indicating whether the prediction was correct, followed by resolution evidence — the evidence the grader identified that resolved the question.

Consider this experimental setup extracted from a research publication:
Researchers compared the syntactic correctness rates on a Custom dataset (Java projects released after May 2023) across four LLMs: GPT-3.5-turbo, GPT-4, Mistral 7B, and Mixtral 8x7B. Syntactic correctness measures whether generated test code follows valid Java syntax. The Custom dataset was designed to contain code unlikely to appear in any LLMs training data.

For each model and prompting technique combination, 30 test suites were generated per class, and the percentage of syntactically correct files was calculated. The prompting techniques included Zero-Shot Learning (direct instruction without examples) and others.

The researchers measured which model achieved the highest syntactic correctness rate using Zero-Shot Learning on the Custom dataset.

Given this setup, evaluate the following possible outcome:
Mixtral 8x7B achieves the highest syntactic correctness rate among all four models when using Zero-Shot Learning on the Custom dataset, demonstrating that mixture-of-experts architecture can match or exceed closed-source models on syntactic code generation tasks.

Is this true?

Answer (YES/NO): NO